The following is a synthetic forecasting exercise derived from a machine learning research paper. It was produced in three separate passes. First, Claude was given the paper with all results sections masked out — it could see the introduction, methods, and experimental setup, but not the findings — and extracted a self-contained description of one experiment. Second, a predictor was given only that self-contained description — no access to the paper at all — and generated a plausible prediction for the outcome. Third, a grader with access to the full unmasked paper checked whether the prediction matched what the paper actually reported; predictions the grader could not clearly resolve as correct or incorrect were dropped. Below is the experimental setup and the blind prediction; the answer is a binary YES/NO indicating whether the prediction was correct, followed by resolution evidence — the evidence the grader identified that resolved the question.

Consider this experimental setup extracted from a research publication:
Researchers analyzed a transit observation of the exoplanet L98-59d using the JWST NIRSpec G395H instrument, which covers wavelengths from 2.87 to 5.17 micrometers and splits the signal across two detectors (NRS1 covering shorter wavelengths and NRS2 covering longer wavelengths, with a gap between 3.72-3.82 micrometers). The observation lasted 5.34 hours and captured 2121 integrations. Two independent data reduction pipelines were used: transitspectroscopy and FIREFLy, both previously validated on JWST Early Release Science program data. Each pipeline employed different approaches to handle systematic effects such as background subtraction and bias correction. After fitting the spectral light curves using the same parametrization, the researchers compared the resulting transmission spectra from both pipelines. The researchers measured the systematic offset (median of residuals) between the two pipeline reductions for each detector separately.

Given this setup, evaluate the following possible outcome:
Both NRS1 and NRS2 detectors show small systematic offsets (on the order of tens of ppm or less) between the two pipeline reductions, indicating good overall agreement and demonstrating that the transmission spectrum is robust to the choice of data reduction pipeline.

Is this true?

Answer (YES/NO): NO